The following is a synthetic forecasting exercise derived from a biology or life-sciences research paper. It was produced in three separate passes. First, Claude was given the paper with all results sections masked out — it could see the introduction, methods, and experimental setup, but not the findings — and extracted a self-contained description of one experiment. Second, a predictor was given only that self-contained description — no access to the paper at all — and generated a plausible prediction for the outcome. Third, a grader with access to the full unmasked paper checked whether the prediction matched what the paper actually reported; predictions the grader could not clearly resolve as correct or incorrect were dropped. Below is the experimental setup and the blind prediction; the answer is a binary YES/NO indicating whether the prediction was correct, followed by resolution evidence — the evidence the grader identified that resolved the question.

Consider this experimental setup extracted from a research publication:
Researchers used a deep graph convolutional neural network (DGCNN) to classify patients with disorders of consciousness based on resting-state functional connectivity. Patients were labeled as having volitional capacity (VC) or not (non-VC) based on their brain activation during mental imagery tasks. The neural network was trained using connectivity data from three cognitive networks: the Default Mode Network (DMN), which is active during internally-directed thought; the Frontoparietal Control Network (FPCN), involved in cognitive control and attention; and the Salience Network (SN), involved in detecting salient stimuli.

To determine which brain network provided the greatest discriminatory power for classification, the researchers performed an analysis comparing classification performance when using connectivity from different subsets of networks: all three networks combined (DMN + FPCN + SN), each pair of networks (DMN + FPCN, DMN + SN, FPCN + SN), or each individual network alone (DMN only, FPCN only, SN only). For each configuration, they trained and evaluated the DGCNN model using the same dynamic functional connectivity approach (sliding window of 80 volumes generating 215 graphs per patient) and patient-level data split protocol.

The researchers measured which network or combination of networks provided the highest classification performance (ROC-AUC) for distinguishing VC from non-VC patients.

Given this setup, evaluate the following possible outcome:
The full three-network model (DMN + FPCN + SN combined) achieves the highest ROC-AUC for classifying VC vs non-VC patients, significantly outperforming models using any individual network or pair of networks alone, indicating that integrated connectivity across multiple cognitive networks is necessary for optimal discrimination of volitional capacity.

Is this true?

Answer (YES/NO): NO